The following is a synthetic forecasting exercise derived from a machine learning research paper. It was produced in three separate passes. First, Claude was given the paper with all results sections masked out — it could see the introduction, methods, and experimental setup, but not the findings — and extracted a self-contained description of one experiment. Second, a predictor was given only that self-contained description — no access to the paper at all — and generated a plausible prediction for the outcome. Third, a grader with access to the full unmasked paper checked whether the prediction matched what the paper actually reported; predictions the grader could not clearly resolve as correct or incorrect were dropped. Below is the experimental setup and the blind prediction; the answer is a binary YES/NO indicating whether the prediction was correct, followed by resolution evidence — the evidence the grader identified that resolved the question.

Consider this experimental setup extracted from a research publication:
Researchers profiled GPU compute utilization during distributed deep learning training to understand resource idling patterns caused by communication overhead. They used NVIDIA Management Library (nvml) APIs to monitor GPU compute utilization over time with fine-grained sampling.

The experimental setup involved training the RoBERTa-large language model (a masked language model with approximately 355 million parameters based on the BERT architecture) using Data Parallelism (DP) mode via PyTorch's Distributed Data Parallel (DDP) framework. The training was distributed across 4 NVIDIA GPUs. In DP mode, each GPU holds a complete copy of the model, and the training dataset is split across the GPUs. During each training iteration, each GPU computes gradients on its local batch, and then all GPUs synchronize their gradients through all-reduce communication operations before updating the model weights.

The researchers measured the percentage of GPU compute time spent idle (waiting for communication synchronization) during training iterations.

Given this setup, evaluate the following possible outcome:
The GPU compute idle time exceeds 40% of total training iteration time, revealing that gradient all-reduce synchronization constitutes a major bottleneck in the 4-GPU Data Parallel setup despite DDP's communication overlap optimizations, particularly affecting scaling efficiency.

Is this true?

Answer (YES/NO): NO